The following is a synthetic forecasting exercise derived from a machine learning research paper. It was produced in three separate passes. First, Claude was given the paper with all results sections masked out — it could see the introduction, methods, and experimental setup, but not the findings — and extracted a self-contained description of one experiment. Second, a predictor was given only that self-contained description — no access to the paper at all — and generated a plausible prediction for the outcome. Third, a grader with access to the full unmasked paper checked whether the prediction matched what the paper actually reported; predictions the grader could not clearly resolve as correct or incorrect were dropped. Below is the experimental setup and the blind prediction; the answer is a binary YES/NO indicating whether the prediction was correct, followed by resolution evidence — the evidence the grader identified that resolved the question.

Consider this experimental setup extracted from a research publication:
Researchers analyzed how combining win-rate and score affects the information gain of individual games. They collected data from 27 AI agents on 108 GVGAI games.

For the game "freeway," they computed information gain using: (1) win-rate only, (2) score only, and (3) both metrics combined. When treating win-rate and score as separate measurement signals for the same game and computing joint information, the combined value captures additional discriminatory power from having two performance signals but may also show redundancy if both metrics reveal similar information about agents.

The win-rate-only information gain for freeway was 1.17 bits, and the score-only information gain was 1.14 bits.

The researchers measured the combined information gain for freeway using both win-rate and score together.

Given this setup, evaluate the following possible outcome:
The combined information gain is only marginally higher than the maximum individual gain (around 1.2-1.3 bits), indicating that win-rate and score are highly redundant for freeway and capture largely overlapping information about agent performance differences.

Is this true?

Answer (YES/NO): NO